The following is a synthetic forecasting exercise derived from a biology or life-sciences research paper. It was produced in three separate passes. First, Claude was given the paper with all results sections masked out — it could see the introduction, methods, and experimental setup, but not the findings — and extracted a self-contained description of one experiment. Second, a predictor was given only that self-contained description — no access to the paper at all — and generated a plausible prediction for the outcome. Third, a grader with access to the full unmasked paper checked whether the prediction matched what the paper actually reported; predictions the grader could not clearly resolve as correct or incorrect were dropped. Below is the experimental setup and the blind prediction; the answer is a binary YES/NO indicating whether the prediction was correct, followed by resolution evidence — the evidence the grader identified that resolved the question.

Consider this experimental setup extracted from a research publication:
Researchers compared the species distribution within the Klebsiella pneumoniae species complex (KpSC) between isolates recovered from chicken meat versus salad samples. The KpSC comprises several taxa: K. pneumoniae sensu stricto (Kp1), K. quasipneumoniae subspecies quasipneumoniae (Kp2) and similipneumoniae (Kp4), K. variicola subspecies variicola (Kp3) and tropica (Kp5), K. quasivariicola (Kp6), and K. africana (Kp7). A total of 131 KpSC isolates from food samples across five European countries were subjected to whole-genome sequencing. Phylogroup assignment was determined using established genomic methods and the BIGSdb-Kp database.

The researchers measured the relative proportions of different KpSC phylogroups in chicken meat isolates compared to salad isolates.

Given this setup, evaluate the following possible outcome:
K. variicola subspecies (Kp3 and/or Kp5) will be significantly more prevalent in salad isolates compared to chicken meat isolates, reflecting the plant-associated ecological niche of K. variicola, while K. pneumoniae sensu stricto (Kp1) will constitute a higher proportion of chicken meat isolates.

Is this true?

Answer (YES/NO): YES